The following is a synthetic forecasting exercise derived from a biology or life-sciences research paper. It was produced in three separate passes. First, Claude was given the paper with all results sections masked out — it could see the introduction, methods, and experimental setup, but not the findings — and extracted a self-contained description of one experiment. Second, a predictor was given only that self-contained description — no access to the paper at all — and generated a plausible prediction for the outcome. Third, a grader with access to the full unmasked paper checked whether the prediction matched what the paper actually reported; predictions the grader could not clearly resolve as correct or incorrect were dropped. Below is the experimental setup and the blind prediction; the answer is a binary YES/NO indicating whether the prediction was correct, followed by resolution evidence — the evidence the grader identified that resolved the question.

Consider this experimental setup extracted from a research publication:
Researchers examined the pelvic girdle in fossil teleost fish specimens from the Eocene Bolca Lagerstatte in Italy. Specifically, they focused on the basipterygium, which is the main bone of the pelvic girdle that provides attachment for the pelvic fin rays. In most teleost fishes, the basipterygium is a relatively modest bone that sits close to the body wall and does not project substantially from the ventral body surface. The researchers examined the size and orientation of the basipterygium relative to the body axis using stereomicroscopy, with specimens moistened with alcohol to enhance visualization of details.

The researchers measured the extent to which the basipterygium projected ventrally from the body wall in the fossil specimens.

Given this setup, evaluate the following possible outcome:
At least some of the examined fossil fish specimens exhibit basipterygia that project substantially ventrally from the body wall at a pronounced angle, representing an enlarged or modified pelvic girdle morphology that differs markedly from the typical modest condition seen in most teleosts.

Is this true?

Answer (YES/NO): YES